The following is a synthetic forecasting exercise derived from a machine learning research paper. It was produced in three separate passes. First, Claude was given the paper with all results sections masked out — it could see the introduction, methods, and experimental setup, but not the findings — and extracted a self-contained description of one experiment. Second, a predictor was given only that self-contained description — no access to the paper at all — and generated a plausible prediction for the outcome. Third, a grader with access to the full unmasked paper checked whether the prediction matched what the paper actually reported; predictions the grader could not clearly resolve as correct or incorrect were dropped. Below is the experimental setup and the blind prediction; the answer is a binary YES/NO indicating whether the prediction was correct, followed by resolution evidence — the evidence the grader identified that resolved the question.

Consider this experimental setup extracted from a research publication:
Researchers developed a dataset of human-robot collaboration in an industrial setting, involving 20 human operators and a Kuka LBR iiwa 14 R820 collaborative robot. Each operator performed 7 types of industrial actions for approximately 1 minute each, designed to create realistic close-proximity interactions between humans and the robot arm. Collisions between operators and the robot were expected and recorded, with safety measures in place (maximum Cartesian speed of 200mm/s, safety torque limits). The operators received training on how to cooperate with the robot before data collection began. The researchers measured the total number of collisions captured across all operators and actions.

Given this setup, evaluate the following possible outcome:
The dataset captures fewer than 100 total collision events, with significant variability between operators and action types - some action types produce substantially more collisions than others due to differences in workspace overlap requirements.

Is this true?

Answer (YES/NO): NO